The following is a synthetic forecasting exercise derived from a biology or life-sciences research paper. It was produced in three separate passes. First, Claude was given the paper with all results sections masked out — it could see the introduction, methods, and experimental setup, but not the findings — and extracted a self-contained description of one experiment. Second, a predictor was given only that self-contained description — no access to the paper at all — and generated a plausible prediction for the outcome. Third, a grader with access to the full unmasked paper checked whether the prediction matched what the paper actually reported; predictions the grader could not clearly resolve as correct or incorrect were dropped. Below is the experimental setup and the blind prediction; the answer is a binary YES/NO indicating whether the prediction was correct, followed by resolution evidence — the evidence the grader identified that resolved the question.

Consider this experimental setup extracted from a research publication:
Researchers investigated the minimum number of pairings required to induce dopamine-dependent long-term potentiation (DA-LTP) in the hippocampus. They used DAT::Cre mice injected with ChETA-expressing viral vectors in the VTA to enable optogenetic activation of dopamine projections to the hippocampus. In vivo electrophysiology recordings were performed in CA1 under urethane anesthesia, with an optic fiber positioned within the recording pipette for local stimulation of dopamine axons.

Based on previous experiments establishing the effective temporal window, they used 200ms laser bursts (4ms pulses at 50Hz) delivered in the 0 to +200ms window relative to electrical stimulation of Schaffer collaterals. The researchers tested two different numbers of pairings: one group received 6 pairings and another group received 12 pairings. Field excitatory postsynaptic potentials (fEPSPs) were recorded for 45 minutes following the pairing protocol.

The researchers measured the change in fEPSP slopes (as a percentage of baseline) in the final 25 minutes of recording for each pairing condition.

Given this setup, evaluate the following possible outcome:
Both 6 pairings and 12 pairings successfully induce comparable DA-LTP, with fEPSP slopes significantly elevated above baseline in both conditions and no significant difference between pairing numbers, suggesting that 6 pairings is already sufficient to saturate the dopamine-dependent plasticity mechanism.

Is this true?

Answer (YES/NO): NO